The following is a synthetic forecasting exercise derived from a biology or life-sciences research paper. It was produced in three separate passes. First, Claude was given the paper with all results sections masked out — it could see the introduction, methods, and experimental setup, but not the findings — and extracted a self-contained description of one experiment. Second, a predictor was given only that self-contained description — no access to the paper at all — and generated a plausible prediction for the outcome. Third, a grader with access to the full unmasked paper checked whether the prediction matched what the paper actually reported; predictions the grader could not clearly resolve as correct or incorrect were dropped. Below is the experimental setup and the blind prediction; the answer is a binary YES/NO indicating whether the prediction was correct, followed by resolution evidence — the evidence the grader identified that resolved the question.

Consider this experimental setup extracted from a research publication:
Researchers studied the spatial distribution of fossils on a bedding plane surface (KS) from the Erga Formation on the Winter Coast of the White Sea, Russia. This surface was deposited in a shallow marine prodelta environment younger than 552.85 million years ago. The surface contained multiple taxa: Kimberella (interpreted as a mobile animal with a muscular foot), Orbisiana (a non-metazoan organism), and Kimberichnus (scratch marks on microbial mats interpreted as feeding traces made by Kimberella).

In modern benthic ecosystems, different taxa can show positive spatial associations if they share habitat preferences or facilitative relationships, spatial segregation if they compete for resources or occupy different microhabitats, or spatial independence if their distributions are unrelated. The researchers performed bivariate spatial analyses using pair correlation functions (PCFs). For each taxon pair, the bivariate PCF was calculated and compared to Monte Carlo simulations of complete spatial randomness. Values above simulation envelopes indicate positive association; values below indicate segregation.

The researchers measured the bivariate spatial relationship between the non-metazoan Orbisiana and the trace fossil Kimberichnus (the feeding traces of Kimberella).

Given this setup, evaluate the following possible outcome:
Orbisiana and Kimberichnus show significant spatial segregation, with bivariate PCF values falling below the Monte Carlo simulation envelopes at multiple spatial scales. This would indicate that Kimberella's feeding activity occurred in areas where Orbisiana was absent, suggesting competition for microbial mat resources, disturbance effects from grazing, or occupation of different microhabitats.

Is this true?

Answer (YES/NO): NO